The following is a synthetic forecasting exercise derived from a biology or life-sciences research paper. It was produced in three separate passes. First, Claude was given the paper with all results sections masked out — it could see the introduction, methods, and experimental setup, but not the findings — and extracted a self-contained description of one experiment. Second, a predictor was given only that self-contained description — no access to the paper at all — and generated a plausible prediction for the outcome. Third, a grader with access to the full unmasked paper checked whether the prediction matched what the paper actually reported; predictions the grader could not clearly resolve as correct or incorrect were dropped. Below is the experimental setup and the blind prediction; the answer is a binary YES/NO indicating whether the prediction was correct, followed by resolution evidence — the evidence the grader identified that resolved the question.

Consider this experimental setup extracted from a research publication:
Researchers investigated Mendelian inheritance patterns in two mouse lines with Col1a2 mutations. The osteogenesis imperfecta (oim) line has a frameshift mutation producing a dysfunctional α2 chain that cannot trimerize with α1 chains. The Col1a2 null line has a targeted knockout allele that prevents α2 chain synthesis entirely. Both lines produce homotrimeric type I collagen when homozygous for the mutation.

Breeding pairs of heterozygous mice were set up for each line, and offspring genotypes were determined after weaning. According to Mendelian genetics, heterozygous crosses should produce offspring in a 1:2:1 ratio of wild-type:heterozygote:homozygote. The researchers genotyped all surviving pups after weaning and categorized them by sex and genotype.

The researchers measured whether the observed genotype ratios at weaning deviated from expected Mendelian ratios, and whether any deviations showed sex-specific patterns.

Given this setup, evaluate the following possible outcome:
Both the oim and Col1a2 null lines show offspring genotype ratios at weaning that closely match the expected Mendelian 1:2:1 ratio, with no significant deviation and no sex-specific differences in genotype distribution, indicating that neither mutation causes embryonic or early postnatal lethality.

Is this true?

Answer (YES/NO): NO